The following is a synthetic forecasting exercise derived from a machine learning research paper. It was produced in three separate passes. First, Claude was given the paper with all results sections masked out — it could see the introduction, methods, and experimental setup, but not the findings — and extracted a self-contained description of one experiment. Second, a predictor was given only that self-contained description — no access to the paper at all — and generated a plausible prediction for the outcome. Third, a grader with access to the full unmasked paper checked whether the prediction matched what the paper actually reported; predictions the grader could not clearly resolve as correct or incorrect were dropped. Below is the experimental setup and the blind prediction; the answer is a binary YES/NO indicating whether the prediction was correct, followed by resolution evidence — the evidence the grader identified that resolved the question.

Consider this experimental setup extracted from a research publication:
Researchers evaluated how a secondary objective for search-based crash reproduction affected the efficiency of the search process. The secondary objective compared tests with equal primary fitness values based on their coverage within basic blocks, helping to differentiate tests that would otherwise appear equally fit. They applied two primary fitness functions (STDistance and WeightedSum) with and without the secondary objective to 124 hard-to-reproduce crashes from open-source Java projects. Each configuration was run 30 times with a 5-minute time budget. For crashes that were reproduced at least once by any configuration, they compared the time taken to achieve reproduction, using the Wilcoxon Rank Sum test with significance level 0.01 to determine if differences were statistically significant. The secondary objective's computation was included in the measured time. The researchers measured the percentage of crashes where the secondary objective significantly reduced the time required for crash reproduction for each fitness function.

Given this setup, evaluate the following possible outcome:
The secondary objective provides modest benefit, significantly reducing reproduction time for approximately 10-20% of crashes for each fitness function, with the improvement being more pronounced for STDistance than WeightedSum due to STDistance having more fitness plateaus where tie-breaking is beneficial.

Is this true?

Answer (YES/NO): NO